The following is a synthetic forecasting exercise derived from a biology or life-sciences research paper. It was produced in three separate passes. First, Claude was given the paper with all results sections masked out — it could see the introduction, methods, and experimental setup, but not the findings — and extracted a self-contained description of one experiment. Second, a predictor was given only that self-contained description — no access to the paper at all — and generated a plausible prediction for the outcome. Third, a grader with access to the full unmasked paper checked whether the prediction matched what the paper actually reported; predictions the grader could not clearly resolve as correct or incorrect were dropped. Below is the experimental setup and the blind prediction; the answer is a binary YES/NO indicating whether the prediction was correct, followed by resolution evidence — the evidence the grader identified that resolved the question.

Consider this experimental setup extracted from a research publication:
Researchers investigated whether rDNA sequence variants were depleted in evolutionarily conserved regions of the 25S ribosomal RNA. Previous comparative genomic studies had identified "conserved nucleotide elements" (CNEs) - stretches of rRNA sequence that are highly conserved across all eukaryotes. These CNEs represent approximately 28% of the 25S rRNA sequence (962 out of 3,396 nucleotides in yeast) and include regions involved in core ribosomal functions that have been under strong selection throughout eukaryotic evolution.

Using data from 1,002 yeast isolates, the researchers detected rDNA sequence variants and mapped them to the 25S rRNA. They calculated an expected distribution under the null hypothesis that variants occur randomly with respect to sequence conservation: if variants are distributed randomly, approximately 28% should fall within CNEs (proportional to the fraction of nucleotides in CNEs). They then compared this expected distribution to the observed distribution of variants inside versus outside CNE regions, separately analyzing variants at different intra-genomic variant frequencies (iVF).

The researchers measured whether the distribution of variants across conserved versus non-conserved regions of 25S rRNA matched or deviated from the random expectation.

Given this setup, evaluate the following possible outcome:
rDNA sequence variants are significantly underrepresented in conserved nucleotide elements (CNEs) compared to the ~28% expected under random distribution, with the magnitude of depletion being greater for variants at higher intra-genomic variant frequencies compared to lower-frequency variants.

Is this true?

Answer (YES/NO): YES